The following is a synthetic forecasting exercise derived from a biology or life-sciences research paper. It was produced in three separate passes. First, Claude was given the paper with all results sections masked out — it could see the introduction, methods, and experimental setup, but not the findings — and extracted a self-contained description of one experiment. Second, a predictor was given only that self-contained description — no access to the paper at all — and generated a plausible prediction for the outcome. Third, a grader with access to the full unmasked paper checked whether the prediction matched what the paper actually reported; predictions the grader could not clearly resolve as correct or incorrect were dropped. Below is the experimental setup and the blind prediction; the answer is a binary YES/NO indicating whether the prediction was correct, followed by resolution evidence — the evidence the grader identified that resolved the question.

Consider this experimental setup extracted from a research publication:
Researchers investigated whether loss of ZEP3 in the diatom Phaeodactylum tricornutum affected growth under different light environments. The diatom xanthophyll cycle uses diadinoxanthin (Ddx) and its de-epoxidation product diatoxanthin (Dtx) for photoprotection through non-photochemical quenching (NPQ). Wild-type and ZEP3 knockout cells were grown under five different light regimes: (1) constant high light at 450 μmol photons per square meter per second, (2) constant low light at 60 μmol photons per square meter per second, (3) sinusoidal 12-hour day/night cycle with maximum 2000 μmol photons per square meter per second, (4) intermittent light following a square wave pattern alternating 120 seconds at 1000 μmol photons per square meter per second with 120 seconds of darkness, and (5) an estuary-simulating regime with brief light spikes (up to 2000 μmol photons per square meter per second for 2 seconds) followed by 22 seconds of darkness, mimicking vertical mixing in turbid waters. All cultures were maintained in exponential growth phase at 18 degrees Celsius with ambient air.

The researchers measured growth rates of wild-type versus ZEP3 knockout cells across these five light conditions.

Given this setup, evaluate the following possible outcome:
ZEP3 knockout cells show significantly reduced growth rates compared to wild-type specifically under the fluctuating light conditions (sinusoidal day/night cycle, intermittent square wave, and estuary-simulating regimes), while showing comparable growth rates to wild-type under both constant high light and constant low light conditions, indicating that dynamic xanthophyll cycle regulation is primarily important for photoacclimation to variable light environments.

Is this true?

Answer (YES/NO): YES